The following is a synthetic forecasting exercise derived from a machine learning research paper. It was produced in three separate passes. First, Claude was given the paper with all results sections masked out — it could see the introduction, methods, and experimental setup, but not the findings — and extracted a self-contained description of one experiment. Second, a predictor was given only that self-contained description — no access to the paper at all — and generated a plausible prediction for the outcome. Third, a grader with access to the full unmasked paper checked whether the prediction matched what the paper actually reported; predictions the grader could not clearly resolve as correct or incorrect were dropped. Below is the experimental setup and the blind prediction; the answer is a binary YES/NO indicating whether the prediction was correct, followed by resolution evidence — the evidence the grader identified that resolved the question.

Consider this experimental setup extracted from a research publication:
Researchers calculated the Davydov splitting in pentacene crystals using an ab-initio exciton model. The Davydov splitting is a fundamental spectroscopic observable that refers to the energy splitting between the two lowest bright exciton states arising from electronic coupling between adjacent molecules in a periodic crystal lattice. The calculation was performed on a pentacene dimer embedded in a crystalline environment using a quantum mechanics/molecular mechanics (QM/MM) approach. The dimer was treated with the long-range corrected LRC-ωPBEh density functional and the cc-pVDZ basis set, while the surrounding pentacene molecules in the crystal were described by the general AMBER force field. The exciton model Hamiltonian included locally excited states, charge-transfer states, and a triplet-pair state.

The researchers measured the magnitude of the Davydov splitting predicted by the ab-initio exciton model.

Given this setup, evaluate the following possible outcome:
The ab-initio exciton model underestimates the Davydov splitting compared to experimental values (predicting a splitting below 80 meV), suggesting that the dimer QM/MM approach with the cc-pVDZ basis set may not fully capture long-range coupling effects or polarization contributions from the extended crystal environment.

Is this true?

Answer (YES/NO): NO